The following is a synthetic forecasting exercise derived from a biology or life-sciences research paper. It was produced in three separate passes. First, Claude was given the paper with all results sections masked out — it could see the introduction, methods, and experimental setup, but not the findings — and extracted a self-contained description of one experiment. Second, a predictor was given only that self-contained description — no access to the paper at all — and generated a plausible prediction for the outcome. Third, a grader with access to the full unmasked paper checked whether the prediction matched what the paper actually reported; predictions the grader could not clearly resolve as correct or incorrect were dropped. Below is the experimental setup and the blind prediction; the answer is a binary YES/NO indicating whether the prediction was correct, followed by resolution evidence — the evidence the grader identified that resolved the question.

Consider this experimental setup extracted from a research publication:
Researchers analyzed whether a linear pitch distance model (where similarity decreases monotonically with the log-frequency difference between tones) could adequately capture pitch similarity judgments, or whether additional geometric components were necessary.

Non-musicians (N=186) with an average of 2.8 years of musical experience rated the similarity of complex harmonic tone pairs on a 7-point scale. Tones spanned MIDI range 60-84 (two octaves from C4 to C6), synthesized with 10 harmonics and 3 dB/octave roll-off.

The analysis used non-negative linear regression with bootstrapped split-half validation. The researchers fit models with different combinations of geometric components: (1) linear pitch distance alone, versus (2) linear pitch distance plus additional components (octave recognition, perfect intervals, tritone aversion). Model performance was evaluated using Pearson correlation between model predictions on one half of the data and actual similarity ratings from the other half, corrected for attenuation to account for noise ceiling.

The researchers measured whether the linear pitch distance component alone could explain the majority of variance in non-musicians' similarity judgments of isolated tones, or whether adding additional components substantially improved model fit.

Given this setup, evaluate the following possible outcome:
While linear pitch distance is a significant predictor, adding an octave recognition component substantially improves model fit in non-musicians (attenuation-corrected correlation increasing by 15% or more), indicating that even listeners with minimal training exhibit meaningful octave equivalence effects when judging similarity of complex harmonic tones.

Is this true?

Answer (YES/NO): NO